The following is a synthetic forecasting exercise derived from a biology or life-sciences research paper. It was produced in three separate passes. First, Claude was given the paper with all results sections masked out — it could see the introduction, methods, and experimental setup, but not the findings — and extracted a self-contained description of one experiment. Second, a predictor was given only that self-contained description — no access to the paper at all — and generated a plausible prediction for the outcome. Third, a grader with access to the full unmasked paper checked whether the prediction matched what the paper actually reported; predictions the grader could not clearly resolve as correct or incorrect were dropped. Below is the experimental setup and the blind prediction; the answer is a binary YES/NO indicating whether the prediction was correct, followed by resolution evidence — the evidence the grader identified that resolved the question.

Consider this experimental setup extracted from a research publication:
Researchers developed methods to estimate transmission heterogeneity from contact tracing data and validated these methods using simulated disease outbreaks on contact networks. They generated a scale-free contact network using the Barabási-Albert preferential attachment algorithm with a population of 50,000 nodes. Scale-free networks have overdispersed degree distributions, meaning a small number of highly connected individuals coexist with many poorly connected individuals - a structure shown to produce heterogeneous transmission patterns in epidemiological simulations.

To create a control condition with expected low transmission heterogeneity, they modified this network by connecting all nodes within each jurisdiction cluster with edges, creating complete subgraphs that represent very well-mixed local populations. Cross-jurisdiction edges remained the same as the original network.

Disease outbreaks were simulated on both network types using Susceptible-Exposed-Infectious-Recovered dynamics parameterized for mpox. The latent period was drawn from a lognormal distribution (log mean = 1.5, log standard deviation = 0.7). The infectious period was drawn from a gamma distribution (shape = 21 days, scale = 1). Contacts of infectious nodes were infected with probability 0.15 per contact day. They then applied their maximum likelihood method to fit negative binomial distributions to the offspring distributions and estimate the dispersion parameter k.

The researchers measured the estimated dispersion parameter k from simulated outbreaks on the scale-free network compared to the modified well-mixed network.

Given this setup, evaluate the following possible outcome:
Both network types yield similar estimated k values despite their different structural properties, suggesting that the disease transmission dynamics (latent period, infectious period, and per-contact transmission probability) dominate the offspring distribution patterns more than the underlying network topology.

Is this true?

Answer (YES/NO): NO